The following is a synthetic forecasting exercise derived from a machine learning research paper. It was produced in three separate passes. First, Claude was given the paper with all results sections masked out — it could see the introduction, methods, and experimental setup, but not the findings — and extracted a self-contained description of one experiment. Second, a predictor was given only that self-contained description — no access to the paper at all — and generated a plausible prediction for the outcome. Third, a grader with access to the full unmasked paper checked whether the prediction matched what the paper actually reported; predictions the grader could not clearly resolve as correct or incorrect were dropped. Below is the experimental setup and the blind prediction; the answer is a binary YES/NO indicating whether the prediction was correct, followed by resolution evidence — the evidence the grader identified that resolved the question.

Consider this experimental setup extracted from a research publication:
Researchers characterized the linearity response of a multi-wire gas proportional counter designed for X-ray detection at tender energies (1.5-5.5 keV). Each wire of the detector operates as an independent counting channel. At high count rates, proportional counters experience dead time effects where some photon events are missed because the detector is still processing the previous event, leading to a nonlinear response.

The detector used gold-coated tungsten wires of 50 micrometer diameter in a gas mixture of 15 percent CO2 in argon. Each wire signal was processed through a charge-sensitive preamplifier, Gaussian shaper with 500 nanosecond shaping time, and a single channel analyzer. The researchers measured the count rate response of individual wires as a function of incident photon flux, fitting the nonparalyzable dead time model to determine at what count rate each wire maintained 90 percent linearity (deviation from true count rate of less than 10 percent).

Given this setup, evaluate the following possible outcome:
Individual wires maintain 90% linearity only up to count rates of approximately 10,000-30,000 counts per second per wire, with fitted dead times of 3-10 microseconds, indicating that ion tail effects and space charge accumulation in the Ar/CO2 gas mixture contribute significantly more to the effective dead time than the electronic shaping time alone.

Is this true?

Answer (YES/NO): NO